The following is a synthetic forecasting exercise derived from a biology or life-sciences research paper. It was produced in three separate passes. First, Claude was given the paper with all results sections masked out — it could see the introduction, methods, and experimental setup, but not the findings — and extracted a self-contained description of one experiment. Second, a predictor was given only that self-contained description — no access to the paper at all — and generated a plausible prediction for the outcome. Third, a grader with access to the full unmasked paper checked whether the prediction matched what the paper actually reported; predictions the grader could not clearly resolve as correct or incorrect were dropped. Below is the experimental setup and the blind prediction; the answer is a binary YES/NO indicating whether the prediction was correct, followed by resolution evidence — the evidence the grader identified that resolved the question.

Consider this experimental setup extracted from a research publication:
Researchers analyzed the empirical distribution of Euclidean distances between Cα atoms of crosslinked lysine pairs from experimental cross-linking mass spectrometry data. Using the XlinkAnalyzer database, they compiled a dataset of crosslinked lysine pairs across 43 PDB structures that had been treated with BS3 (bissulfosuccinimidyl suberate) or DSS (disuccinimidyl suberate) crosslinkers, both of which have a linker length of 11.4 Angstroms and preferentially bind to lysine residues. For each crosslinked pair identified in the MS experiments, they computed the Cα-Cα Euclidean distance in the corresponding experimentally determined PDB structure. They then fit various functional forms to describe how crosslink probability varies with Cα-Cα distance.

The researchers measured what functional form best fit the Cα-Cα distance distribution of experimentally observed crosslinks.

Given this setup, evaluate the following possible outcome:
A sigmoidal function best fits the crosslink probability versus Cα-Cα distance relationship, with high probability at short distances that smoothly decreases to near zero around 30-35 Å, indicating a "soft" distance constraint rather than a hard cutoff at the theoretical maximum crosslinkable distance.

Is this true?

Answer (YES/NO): YES